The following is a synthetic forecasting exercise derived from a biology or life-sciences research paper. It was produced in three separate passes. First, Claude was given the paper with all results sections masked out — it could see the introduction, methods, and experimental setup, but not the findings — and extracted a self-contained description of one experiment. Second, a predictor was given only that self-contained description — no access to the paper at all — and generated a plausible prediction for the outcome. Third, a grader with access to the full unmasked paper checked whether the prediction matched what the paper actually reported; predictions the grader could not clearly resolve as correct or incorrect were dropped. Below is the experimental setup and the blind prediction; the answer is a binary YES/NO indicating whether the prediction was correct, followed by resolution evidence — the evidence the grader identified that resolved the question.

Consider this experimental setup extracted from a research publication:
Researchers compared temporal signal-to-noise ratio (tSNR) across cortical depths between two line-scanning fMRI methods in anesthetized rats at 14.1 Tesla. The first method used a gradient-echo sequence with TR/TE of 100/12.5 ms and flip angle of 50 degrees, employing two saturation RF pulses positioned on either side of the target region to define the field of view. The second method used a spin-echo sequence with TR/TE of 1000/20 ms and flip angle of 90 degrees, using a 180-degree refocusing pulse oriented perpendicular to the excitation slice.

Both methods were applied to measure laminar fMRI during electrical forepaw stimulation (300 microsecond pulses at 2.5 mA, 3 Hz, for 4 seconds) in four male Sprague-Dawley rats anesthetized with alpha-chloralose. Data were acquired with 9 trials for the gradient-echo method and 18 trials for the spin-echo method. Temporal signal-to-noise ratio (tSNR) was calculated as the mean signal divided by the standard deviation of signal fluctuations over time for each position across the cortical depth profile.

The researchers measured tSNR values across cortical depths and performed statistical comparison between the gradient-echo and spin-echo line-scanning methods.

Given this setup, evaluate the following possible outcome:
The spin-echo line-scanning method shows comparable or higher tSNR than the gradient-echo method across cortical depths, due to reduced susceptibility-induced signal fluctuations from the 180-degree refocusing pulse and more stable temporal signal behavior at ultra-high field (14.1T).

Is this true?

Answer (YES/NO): YES